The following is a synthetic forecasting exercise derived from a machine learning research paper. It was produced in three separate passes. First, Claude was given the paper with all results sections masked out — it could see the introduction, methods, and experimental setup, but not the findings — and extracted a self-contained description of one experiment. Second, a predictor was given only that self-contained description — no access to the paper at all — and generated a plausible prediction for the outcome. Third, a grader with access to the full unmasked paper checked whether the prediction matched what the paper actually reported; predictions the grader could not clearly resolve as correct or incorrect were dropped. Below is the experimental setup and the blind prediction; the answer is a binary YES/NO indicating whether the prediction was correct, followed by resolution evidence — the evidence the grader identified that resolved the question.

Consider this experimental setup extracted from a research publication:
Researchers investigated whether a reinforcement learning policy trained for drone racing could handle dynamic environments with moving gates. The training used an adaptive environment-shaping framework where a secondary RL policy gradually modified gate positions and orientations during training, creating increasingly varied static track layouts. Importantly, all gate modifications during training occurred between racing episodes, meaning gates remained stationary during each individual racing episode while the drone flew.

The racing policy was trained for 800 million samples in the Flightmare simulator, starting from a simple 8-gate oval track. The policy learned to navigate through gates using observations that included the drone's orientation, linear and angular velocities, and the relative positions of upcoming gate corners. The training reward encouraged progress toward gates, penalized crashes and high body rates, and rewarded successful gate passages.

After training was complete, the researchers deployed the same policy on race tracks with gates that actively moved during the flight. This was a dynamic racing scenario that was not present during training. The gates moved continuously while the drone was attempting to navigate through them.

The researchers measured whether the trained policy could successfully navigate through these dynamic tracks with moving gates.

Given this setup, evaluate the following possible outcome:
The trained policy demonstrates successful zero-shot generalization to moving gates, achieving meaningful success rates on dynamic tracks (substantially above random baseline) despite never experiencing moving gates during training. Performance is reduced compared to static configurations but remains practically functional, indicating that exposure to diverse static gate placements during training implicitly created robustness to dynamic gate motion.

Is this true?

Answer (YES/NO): YES